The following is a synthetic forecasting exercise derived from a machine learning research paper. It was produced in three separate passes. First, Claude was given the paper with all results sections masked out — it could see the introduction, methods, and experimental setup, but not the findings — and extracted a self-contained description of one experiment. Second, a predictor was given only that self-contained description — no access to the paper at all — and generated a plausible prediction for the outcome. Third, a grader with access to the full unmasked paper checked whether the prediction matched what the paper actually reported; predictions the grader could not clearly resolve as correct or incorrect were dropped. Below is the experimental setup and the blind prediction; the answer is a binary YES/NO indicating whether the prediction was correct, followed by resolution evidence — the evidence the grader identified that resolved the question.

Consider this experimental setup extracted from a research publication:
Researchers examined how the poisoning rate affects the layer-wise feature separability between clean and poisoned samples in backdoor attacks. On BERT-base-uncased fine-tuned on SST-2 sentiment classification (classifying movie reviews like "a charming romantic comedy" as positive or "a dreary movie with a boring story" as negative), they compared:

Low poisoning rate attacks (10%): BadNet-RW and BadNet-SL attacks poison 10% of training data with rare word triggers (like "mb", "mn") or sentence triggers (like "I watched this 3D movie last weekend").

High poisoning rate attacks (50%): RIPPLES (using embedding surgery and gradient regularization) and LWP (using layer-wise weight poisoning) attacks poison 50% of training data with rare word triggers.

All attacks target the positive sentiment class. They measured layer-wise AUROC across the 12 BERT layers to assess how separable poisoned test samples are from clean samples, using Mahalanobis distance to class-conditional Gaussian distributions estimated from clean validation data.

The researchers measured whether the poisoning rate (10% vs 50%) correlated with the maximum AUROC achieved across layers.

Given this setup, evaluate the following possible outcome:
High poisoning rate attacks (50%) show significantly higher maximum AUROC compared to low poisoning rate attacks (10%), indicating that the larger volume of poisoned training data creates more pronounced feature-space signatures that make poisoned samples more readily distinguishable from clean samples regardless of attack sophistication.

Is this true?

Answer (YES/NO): NO